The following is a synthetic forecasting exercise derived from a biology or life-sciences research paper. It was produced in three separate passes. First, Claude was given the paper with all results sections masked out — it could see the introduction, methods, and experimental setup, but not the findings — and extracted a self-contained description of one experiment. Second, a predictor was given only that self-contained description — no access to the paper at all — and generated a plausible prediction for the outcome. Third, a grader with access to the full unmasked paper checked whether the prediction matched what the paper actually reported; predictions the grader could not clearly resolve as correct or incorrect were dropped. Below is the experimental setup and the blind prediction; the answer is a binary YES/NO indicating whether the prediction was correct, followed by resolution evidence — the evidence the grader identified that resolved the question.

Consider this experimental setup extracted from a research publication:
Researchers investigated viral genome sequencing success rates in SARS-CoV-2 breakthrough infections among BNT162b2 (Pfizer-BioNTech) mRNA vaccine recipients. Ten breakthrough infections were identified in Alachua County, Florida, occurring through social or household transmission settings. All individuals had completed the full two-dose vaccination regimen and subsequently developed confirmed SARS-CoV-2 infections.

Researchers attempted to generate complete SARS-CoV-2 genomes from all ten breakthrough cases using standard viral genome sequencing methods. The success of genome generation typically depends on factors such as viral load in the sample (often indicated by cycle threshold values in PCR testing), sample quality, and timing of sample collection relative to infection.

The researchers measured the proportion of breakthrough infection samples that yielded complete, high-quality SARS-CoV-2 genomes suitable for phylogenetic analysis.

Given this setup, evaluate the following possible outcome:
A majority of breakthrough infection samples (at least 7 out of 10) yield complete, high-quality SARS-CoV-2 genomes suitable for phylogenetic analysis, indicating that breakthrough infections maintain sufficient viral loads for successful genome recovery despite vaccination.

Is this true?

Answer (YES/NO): NO